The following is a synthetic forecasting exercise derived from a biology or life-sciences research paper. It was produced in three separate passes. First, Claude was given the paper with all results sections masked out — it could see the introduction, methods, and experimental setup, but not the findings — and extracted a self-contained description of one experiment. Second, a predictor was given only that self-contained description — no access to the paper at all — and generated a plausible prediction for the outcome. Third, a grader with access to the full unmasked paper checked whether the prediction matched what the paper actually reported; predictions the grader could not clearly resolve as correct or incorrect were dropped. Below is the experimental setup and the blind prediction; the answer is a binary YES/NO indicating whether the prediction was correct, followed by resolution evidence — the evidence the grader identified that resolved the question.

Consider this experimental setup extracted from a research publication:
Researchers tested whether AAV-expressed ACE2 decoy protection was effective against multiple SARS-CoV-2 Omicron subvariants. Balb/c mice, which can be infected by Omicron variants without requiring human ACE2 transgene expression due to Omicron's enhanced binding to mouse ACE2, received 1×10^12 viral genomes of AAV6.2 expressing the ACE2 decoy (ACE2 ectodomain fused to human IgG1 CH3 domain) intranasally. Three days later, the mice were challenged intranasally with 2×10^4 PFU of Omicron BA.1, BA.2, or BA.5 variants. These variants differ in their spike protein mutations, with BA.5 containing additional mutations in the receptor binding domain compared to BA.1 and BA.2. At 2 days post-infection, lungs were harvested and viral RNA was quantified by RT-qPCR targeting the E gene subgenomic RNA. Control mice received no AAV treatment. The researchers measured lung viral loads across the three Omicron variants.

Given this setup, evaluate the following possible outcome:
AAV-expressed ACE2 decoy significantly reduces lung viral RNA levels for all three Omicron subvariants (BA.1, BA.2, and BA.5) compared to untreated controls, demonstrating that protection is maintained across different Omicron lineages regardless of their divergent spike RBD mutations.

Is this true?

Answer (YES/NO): NO